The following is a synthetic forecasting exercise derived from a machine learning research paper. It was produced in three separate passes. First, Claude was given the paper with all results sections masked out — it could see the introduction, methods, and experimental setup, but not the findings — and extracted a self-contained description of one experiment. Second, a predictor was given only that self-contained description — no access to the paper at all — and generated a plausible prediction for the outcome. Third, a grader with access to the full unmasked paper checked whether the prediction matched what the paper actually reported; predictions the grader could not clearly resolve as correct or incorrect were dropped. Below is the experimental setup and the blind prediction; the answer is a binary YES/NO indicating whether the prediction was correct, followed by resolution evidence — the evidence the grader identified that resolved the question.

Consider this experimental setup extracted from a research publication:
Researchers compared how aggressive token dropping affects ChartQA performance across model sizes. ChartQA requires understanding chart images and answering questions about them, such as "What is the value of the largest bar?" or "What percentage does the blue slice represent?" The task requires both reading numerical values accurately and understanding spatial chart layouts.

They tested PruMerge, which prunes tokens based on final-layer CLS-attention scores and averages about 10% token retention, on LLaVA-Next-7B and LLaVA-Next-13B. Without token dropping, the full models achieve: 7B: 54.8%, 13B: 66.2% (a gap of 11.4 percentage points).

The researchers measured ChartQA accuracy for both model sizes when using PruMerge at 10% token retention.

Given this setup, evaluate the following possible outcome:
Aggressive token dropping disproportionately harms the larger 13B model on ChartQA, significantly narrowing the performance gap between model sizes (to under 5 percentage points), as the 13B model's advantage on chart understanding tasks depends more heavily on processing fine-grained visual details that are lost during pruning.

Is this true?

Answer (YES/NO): YES